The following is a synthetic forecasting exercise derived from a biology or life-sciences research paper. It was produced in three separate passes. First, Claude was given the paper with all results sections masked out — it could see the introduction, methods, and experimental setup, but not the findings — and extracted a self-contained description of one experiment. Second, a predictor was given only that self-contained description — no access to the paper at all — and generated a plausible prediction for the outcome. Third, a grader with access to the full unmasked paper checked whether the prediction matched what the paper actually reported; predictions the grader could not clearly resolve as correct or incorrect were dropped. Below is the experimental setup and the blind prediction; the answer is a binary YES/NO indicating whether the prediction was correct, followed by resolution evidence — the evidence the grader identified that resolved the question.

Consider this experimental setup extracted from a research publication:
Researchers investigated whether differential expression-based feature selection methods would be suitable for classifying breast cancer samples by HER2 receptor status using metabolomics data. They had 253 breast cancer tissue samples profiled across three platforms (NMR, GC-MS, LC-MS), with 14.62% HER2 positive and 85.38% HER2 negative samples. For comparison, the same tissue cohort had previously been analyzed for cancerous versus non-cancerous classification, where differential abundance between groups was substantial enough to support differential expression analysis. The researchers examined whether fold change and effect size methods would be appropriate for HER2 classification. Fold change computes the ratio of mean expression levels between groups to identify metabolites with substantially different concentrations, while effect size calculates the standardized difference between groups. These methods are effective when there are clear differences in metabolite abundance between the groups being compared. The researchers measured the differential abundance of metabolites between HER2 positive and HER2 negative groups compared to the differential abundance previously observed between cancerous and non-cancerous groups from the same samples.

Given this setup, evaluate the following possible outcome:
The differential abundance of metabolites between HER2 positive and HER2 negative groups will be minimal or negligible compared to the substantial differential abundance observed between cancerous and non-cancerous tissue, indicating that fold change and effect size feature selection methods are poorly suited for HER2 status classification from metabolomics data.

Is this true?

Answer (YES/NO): YES